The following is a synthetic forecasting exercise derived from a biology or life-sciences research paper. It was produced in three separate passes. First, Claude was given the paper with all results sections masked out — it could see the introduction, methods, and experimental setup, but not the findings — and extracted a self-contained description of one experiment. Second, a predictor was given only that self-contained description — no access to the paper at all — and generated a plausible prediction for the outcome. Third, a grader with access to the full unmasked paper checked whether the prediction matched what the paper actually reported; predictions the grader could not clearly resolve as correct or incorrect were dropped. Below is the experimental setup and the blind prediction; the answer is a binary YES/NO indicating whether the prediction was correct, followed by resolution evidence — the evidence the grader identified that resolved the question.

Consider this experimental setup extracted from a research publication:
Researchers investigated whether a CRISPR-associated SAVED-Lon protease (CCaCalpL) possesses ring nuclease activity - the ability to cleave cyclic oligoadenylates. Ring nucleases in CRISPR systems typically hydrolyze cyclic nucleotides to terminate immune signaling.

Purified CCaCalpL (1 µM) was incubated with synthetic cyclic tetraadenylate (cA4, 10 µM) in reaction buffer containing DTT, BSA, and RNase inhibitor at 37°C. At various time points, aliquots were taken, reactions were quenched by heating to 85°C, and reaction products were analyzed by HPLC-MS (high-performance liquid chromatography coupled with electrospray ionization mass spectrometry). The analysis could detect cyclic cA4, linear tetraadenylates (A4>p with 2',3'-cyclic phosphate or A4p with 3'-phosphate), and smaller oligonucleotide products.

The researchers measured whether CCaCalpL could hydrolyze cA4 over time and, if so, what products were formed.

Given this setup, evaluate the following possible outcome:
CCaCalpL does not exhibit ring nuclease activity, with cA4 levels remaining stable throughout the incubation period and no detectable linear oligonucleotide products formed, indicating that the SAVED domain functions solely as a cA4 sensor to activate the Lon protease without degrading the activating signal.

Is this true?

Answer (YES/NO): NO